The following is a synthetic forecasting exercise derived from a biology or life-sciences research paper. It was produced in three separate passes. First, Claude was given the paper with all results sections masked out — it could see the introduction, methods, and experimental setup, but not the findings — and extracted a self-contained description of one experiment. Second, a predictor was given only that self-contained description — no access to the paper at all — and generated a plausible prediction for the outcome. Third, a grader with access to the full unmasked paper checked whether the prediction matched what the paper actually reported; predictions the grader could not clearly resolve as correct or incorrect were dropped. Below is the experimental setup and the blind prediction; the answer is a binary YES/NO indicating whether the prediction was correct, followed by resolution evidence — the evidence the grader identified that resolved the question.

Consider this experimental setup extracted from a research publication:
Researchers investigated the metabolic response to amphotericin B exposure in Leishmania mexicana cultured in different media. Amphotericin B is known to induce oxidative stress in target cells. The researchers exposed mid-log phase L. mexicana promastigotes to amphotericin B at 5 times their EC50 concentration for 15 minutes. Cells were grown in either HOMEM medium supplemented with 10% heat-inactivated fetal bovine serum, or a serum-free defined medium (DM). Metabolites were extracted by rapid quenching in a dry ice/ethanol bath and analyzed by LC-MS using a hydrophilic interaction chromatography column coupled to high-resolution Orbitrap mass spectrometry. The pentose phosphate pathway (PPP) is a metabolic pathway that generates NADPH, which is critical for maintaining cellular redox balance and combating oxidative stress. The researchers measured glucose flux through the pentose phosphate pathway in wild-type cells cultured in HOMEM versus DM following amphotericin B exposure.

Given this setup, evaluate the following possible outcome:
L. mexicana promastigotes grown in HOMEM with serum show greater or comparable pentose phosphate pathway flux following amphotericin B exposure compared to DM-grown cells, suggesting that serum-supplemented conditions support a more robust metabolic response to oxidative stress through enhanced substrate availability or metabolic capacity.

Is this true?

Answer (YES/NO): YES